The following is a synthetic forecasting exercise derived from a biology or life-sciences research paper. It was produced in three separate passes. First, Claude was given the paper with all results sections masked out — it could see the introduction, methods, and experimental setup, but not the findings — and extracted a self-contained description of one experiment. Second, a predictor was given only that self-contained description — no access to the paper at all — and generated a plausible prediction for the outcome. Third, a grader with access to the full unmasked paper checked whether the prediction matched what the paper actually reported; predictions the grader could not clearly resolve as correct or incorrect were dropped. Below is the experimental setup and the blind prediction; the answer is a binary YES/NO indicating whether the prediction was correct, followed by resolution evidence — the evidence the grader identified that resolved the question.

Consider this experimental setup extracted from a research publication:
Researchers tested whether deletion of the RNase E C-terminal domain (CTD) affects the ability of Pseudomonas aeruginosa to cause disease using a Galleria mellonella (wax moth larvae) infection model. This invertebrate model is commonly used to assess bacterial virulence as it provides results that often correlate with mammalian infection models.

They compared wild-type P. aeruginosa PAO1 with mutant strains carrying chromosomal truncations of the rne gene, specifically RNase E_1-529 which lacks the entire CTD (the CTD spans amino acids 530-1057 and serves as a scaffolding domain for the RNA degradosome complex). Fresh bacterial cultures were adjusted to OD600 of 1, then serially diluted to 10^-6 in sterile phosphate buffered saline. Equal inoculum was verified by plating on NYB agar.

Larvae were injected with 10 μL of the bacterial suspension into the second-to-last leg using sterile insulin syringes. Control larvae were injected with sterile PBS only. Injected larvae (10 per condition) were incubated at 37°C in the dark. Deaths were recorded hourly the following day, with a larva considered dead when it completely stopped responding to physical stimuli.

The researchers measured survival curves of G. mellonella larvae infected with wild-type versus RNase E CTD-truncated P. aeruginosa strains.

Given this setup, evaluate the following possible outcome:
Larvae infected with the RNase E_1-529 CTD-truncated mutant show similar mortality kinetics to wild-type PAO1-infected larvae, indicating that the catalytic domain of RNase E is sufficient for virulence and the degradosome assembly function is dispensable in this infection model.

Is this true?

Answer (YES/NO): NO